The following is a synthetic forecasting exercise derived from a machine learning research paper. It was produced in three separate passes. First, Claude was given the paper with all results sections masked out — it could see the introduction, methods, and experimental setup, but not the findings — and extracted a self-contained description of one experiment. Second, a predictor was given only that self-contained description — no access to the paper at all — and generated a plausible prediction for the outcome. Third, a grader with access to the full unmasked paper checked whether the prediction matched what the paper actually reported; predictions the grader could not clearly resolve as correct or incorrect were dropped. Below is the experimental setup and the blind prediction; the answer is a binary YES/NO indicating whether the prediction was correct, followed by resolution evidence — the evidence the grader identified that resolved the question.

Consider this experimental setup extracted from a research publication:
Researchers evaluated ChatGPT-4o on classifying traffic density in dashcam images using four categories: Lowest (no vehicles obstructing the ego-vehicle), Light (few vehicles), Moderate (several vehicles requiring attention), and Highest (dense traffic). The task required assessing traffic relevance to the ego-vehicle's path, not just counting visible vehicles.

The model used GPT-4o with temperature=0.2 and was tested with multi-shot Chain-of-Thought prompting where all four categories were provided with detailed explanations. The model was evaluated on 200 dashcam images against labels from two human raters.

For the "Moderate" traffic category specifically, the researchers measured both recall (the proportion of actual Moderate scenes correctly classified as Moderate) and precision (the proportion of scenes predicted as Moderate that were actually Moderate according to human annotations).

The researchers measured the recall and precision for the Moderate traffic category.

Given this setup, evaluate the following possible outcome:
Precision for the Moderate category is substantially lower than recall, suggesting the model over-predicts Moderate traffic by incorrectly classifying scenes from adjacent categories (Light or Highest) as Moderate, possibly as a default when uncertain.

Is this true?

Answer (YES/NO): NO